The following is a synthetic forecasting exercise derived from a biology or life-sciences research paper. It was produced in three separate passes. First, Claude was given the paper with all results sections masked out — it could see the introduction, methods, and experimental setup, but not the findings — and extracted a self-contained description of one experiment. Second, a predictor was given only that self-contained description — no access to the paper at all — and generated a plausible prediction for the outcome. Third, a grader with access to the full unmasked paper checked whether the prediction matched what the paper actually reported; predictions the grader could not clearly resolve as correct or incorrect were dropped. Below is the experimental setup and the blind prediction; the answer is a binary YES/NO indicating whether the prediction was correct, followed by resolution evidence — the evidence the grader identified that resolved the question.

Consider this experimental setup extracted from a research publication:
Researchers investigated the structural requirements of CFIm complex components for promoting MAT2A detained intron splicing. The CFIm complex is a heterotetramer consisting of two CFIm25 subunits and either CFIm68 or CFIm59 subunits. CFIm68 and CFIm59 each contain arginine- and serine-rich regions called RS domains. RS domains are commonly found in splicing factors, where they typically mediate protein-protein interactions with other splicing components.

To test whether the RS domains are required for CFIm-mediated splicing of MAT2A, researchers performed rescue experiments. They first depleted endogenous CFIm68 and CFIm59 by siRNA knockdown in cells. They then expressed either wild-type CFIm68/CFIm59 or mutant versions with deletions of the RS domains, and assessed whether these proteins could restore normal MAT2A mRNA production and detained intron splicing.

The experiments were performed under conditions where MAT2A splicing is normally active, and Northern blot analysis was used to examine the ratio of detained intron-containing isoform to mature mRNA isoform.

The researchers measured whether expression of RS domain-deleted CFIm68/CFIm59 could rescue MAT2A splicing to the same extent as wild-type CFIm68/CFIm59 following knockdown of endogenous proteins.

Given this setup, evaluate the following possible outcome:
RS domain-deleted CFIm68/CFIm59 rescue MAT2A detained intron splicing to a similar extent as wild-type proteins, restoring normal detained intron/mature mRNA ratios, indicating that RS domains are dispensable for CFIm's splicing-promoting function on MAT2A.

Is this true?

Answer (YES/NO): NO